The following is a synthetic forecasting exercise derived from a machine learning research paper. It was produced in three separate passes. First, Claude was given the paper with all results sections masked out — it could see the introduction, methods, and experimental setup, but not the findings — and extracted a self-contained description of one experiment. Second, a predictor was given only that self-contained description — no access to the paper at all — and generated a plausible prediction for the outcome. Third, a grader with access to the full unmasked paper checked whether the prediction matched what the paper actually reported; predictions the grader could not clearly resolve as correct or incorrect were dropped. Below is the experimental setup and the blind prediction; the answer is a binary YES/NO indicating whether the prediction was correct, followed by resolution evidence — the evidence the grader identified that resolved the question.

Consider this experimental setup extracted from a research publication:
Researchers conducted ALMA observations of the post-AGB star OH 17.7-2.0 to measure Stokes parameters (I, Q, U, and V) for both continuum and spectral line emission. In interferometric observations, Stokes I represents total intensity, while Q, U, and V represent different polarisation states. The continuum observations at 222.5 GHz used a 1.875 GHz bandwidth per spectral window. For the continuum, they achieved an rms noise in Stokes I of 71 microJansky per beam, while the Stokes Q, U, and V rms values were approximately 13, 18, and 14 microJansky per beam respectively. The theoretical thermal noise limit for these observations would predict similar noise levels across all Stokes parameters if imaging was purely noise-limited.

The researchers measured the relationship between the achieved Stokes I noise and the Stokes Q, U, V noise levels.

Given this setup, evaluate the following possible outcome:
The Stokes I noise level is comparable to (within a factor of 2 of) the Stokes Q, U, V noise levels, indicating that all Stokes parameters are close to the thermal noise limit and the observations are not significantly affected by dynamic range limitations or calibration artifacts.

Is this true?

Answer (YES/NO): NO